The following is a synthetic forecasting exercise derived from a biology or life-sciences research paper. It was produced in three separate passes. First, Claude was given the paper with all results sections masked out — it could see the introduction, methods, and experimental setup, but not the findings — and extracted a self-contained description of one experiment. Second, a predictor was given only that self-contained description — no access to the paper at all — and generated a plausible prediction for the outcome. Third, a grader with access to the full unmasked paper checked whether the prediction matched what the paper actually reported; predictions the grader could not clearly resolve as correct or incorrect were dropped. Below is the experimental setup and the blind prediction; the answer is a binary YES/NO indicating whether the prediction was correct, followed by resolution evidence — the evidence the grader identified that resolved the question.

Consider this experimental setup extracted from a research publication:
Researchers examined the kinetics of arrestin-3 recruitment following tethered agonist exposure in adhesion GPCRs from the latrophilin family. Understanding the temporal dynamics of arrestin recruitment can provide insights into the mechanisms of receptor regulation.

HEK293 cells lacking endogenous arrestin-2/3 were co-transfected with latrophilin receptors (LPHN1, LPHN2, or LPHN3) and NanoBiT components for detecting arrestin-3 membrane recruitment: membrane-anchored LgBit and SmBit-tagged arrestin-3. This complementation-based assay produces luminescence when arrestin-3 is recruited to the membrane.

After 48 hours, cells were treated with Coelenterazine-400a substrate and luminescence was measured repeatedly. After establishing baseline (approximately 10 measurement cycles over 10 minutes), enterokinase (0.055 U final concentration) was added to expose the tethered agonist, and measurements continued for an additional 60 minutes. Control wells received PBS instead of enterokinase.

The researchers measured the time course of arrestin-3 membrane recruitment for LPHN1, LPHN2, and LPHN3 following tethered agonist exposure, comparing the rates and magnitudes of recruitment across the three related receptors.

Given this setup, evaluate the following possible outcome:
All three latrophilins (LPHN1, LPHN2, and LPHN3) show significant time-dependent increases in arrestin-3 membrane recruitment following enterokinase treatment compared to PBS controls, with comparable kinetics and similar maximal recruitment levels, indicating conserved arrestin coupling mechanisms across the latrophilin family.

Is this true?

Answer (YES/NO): NO